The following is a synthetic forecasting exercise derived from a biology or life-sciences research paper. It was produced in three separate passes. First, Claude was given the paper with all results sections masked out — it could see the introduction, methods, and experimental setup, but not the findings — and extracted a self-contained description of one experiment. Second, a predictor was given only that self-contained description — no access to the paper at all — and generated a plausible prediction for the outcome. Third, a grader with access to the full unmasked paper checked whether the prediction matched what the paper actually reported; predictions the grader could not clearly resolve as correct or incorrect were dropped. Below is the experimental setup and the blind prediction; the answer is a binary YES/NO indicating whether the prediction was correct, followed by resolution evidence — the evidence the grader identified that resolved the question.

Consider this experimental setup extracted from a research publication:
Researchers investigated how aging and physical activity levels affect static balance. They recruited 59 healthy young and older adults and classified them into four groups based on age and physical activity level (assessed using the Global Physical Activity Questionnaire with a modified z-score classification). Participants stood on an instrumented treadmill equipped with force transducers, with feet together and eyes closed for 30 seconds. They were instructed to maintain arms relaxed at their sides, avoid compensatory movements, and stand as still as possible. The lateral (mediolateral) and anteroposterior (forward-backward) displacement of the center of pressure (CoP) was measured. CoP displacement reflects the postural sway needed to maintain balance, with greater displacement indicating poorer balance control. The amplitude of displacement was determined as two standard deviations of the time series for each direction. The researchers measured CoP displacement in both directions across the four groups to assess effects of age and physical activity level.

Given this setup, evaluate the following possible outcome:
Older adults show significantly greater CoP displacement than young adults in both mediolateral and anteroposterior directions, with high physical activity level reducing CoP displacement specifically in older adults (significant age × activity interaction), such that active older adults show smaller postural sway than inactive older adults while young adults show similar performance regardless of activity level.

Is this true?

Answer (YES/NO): NO